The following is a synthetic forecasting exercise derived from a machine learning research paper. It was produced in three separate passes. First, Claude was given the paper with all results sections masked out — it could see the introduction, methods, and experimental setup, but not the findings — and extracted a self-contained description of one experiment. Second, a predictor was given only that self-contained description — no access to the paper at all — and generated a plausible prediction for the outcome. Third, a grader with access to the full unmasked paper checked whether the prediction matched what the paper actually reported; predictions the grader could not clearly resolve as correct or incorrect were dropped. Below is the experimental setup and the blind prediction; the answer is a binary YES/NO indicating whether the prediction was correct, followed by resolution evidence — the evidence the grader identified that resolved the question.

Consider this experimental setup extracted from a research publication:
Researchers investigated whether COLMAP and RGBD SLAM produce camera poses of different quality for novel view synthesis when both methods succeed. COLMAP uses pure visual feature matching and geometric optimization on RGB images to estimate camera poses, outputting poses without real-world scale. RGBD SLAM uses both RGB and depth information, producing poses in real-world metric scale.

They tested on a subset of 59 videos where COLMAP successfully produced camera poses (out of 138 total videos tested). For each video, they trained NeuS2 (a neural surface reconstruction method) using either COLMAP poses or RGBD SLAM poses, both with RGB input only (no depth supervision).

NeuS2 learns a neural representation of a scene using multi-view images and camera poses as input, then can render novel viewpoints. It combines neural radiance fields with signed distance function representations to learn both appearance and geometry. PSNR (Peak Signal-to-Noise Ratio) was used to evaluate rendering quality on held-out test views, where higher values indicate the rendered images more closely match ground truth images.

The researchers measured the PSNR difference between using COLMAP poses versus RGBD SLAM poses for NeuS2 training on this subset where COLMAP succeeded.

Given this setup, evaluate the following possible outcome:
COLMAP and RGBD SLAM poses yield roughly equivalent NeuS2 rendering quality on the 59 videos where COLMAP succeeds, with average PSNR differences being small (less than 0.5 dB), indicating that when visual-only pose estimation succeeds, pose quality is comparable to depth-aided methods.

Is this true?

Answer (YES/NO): YES